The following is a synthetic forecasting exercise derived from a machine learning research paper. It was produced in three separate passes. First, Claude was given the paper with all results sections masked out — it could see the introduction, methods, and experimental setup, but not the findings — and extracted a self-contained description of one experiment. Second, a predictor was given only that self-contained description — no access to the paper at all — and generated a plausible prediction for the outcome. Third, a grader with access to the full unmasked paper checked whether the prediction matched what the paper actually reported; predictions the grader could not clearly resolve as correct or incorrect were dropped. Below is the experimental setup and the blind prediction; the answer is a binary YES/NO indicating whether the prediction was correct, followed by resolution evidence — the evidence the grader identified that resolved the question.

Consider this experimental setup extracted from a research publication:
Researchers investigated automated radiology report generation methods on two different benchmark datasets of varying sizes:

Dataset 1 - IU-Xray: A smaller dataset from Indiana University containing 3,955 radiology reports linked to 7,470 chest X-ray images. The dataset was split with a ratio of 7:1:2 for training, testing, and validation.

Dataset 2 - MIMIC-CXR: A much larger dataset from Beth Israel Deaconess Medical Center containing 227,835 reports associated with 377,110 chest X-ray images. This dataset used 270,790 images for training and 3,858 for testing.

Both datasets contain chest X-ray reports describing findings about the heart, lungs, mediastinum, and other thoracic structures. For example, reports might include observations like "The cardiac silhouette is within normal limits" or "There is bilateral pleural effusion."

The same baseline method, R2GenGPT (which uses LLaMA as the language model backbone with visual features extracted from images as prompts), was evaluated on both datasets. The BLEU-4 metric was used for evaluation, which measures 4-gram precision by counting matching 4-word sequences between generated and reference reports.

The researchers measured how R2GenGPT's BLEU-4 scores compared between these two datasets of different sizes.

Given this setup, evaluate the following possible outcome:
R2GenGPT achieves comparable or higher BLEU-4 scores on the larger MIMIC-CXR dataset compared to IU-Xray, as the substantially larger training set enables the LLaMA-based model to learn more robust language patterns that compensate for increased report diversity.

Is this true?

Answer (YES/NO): NO